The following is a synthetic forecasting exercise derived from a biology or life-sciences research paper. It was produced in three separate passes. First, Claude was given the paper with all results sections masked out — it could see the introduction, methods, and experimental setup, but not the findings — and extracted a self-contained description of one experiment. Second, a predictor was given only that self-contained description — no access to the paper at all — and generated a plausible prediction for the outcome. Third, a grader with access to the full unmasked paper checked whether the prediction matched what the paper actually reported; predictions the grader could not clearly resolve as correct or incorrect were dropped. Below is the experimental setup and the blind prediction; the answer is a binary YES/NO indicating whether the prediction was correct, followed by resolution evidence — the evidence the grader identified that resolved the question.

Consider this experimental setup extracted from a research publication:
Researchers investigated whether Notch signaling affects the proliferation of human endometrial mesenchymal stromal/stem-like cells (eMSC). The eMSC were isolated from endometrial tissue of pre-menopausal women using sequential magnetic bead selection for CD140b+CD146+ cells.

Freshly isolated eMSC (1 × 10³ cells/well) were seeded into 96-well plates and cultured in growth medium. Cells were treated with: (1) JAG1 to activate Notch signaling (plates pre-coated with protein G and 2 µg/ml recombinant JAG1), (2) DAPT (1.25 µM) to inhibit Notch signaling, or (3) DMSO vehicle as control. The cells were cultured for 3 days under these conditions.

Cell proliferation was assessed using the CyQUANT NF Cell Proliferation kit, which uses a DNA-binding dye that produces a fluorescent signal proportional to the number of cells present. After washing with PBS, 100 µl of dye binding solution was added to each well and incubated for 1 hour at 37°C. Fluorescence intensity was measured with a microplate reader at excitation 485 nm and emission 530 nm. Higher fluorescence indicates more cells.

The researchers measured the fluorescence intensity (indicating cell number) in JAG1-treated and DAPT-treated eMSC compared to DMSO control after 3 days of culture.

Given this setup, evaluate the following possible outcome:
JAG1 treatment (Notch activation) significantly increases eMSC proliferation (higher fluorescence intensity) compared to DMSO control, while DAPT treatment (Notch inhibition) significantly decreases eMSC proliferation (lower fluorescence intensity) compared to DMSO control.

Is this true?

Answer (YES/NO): NO